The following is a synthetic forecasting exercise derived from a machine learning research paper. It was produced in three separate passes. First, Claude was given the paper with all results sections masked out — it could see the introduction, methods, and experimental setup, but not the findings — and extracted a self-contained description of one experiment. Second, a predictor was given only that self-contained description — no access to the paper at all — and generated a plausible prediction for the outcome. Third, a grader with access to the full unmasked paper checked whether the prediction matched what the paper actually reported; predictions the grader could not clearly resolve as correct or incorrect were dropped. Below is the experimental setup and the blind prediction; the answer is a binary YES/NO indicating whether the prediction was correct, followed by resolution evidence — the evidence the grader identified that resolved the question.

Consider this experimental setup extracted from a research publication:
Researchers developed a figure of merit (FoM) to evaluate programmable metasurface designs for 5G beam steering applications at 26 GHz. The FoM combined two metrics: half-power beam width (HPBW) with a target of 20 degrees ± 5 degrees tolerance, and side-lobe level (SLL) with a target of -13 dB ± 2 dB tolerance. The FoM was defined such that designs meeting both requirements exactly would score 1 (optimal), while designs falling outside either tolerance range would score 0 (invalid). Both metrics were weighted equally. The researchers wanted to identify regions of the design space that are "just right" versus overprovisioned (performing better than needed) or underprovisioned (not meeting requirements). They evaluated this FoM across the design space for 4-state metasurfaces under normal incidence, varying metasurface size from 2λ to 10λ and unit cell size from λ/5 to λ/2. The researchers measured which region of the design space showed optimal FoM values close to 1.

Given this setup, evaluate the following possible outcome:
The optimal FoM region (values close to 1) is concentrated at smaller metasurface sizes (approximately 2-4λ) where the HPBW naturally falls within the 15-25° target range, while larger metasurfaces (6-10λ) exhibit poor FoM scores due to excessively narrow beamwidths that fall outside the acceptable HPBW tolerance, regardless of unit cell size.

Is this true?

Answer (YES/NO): NO